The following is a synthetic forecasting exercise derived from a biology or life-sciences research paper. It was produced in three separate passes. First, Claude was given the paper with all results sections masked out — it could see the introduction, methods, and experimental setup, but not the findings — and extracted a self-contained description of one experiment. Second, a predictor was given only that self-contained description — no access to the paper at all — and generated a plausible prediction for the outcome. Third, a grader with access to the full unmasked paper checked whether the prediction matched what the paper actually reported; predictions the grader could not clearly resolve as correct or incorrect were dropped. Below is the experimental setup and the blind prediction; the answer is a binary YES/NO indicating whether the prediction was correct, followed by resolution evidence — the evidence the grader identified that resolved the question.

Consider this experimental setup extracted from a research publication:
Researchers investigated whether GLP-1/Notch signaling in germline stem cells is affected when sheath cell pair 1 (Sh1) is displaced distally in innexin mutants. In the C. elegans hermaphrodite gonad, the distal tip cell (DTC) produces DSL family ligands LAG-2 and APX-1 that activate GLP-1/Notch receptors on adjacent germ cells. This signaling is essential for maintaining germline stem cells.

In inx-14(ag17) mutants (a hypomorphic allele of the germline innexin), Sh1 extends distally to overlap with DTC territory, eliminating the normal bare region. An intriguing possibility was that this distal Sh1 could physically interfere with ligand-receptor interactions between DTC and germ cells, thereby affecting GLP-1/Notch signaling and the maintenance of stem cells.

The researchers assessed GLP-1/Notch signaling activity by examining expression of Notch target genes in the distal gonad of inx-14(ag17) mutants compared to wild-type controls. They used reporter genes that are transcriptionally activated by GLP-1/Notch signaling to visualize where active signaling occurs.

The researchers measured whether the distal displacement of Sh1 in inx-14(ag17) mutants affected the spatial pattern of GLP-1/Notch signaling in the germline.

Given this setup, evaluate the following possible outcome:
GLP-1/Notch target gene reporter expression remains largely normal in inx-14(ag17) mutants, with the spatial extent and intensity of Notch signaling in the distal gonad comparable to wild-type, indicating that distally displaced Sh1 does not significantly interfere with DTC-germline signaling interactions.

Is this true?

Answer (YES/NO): YES